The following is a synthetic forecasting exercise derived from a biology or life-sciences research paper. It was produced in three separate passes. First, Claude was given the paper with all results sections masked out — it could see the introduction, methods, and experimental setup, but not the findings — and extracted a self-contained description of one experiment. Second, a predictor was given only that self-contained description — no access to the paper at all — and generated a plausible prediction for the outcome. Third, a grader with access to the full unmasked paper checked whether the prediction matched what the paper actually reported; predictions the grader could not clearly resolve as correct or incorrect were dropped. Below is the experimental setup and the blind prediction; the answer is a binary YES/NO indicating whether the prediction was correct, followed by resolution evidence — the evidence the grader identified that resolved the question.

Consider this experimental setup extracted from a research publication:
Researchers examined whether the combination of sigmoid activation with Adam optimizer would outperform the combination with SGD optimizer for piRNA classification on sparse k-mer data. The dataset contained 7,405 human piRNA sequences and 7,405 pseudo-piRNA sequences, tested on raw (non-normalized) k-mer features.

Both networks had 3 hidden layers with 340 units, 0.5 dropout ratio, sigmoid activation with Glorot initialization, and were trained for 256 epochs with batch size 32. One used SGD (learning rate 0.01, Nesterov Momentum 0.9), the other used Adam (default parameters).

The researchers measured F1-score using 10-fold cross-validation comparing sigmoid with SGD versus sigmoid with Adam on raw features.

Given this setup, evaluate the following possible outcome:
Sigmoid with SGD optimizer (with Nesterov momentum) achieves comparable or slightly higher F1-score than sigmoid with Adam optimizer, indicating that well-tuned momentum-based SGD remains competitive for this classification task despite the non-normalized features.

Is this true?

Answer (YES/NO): NO